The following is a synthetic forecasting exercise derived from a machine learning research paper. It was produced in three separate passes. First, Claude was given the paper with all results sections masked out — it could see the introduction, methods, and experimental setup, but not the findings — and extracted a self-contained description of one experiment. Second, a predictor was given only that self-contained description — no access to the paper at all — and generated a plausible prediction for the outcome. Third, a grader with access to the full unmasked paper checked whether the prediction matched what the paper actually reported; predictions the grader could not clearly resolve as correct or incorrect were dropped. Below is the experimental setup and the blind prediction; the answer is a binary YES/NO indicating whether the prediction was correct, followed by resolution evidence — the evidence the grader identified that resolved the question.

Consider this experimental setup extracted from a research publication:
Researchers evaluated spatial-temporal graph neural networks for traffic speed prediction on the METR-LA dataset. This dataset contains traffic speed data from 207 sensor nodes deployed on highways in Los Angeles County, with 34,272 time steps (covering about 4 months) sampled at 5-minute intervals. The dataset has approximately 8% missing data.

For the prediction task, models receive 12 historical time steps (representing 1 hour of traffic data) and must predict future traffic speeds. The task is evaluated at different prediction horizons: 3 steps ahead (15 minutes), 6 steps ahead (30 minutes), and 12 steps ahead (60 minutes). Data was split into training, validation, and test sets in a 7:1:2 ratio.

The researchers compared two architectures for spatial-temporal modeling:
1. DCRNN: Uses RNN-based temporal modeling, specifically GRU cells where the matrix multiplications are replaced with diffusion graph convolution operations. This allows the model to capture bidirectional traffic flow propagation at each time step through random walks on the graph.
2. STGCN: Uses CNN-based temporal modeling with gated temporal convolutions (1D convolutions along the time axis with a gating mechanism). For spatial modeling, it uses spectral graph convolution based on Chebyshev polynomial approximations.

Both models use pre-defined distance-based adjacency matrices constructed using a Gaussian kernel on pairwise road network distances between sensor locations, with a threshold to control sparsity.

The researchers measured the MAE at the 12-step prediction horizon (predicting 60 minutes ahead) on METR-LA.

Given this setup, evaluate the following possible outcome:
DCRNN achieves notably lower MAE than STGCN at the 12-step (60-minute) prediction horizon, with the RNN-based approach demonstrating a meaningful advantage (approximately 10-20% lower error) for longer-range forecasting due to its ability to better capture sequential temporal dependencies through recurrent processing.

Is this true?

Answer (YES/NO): NO